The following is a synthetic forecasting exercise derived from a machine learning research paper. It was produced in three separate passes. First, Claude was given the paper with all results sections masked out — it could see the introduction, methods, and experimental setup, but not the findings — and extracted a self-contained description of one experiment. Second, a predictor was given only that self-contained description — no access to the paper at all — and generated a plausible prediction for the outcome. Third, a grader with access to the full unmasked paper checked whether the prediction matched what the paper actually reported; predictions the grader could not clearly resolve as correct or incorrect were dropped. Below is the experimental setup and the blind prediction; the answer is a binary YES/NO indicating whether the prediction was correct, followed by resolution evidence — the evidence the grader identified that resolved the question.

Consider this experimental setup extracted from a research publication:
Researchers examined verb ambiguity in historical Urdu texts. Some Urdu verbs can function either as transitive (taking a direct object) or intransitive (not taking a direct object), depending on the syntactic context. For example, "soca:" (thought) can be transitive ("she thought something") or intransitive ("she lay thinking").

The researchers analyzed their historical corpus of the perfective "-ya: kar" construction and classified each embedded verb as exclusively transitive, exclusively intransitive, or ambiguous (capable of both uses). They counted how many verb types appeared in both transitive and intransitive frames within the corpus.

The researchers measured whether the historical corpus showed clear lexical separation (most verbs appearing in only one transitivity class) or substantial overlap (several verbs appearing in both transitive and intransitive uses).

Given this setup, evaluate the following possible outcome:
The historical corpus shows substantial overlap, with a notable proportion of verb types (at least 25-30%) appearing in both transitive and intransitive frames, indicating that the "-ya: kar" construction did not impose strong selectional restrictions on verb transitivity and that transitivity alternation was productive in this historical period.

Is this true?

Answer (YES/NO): NO